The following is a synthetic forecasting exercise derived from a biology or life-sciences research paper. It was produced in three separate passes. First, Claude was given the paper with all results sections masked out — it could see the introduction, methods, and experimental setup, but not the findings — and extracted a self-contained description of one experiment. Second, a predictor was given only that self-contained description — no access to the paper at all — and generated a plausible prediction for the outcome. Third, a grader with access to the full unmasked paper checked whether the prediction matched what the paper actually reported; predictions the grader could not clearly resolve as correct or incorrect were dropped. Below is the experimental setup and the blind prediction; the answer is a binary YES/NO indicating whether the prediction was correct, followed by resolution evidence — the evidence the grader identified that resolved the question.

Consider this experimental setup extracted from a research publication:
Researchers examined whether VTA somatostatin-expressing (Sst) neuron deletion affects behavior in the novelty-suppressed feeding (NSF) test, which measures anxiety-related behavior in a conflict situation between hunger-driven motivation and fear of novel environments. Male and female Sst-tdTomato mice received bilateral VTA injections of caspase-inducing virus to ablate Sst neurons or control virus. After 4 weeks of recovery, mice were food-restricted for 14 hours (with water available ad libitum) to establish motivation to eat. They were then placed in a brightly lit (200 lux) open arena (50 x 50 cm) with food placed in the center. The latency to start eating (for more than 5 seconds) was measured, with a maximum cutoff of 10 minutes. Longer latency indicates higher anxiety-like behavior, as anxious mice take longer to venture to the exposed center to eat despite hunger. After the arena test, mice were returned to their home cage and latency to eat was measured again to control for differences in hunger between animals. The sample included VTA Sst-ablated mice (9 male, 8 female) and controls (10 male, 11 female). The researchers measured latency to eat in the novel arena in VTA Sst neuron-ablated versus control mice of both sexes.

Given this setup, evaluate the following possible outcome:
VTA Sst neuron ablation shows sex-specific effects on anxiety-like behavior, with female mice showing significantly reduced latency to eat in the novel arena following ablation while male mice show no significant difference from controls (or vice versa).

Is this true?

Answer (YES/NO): NO